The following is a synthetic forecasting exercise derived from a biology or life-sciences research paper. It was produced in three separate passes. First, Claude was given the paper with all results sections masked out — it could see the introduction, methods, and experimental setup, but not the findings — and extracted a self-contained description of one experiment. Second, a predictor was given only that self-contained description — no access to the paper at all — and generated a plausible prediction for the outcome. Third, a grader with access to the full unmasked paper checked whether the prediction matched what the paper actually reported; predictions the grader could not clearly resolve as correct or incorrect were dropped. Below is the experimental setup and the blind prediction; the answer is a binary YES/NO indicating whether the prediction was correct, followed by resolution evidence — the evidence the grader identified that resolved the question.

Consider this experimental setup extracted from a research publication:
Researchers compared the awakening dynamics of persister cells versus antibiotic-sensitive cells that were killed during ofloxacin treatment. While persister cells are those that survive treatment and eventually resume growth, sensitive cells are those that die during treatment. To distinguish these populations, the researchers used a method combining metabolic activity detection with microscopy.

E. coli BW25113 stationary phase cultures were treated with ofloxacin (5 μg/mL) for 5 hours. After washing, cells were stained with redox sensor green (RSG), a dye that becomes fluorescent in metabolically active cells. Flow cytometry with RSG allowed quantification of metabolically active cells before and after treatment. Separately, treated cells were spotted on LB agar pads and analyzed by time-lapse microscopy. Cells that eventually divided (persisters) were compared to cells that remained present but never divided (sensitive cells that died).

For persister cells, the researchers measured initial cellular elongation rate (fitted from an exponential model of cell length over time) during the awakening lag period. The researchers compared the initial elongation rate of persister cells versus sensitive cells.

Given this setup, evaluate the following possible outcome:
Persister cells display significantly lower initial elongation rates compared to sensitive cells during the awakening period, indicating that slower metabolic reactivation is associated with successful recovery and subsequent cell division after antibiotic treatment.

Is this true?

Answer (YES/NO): YES